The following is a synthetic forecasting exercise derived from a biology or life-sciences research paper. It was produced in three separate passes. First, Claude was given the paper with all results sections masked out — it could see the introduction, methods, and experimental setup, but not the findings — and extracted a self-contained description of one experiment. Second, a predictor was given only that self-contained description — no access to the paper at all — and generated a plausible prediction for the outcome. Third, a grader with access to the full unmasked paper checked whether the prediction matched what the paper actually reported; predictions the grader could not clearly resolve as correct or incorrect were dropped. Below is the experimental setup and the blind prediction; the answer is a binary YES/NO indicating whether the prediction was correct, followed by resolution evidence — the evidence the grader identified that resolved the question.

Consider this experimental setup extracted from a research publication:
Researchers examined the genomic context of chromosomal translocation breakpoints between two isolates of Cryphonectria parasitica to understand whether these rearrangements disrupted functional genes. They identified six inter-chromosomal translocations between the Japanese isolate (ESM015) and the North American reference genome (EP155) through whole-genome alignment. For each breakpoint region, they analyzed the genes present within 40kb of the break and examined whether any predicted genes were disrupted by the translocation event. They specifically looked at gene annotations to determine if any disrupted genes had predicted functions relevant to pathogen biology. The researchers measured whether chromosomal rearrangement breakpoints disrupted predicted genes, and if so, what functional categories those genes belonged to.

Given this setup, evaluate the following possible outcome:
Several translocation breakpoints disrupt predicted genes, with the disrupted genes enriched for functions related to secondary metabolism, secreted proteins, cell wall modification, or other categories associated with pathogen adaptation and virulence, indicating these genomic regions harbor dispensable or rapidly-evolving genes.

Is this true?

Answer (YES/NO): NO